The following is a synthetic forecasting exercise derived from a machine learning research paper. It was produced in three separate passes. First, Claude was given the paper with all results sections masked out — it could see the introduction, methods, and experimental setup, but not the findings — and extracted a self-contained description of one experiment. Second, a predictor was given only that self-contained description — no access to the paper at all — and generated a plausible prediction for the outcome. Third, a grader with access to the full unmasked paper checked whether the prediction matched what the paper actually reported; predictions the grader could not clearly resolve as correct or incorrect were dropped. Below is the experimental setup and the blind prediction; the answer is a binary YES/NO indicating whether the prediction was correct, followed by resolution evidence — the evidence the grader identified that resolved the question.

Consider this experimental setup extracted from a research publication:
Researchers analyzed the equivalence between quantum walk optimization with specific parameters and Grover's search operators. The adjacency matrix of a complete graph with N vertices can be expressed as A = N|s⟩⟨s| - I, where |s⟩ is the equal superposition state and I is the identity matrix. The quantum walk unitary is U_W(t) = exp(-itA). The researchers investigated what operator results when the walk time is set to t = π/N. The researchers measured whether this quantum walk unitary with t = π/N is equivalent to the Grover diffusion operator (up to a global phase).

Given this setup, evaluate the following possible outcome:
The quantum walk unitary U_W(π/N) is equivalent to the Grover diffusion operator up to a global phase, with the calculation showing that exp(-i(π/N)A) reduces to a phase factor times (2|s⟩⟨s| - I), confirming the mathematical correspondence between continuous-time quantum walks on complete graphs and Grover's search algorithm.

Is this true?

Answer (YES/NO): YES